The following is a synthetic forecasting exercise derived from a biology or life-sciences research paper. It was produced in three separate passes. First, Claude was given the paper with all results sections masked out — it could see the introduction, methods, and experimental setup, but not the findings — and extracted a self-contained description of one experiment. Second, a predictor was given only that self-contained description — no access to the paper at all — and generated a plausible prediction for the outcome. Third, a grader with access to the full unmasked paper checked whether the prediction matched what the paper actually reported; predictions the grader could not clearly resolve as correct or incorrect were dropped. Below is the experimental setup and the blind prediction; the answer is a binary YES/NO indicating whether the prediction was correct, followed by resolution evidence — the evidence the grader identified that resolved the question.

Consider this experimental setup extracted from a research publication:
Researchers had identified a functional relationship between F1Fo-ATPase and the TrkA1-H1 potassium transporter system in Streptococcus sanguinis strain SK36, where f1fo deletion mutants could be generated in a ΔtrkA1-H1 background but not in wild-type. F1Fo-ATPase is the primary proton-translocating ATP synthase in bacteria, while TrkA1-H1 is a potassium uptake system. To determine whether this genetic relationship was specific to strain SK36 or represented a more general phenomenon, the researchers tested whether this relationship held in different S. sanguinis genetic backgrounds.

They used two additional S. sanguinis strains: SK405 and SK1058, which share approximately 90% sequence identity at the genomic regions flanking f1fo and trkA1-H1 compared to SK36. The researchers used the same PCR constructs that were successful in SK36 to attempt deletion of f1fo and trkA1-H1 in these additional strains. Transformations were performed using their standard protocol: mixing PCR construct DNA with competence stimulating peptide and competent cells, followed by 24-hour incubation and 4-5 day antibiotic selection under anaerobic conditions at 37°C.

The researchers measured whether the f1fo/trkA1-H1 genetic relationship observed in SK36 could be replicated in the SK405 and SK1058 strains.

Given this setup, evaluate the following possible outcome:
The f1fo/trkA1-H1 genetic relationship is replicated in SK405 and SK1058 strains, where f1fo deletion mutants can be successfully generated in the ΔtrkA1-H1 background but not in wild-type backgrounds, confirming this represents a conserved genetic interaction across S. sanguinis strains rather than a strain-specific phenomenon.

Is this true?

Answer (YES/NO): NO